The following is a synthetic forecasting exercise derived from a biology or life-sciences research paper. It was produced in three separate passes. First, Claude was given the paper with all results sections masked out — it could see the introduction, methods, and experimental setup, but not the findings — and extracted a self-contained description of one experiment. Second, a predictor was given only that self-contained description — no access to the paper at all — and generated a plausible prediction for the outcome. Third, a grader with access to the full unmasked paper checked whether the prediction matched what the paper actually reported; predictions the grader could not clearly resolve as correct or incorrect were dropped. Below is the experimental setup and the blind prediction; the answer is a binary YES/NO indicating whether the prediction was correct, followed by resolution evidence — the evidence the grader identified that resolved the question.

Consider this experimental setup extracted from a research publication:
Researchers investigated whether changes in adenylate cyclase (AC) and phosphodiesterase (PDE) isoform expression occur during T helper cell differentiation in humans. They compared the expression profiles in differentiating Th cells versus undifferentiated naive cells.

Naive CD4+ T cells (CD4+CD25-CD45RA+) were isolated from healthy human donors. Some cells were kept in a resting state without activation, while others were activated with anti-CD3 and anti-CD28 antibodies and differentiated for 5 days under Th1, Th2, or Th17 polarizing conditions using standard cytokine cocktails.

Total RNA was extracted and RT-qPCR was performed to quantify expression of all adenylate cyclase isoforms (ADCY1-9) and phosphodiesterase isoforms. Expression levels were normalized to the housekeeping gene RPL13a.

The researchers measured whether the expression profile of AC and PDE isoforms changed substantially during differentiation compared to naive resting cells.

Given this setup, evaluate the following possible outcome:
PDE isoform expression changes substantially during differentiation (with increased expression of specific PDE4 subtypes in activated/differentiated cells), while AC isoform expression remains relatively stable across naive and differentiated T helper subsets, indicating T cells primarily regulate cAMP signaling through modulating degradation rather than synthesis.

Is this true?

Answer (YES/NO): NO